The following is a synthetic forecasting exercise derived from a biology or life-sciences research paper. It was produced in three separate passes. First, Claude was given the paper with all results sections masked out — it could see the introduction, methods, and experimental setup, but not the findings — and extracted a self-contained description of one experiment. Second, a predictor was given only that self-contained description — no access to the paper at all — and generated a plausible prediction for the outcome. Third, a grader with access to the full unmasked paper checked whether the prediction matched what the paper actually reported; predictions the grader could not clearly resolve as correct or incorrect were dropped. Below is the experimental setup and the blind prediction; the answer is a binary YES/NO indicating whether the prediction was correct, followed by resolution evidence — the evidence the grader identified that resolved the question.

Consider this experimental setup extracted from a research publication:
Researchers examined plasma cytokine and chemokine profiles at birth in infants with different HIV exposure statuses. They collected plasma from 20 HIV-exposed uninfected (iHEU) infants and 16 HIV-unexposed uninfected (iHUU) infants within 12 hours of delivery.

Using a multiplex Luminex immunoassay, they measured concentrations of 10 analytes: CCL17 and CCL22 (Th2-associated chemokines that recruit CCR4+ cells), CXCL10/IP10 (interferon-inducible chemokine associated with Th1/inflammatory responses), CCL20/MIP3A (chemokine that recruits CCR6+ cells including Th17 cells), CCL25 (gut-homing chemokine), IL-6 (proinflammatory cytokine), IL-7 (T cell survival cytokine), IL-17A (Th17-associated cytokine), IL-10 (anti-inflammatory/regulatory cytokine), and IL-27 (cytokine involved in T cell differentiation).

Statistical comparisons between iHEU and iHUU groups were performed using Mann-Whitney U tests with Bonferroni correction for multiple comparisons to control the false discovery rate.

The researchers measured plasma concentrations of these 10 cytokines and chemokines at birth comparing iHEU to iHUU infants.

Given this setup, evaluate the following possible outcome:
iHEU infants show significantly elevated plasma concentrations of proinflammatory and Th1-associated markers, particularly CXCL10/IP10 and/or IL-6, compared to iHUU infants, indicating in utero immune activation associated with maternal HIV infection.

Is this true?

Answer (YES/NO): NO